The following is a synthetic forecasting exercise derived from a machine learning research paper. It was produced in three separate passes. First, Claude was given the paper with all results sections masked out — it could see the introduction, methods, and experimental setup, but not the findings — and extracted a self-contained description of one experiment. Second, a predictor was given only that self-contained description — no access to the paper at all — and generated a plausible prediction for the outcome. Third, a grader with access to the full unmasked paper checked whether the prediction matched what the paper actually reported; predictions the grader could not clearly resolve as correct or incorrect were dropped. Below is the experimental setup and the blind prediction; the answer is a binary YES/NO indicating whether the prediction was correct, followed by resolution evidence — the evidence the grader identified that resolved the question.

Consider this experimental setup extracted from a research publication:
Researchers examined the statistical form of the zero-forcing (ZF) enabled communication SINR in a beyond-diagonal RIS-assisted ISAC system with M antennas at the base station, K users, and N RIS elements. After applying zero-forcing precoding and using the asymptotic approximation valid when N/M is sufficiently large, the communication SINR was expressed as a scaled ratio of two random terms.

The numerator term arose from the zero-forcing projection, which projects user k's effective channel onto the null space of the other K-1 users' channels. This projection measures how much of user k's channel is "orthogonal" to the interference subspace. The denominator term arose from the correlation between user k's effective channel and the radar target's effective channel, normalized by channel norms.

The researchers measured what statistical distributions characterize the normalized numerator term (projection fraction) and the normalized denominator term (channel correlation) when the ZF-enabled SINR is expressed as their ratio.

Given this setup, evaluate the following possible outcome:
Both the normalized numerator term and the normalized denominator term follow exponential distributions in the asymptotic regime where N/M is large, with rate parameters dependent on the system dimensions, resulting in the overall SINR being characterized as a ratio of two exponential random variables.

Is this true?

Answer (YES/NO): NO